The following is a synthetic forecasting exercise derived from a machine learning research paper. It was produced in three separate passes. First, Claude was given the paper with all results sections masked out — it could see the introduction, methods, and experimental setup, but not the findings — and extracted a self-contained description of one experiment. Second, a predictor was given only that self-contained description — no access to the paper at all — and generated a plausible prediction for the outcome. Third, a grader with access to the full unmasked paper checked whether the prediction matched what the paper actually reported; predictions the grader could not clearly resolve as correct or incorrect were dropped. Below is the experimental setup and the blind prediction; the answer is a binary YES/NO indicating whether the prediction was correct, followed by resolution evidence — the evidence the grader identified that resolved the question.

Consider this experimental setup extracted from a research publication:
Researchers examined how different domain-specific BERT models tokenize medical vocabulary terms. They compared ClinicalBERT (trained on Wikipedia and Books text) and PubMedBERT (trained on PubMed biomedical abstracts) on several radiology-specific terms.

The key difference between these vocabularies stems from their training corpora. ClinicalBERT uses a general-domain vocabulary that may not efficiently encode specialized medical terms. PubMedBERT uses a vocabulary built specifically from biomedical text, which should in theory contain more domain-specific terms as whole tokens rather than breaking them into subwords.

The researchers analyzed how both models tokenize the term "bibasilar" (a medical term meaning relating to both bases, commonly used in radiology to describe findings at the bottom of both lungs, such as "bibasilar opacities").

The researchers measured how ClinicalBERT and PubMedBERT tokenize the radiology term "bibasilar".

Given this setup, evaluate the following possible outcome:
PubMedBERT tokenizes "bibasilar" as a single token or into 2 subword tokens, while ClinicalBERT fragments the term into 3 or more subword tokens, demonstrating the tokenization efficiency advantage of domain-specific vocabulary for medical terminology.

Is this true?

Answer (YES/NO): NO